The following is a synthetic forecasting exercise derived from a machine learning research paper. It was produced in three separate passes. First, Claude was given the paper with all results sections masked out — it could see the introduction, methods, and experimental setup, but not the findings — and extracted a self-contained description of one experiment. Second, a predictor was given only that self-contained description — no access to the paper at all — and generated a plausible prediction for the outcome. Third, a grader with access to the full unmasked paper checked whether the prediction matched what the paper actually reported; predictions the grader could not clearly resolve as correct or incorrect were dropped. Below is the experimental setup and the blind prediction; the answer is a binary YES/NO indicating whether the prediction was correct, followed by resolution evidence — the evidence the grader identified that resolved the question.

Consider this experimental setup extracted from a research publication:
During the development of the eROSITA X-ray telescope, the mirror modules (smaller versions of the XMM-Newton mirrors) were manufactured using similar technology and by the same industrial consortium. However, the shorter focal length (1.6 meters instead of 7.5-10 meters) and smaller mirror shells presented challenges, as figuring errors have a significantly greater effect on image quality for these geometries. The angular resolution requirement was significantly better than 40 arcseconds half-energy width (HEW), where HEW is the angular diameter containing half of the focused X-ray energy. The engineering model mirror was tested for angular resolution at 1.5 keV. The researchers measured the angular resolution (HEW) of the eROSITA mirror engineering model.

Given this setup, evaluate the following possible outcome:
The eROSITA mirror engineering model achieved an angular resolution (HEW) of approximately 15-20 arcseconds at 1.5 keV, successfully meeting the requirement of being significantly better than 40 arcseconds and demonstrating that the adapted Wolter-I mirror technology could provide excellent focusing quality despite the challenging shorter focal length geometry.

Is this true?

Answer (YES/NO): NO